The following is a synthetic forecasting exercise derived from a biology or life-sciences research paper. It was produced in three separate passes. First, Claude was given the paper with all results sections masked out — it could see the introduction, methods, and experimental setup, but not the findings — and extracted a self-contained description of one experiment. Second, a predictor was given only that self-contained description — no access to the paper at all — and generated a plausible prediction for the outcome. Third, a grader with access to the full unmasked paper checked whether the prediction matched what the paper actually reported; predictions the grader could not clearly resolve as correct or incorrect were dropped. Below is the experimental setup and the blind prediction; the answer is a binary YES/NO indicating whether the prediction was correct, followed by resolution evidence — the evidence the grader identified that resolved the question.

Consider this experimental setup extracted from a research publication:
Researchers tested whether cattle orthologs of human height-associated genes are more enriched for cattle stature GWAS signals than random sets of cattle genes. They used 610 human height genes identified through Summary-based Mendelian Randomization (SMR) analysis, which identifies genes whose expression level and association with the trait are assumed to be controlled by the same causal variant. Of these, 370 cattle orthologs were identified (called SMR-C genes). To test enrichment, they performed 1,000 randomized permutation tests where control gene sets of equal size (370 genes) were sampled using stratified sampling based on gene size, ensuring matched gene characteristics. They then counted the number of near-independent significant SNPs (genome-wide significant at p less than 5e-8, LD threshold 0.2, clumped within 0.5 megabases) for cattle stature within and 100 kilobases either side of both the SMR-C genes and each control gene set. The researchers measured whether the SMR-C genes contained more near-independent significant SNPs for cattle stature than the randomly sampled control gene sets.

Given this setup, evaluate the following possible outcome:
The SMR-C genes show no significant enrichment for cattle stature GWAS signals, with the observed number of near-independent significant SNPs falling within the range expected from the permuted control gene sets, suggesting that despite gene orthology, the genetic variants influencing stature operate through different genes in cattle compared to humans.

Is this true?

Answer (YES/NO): YES